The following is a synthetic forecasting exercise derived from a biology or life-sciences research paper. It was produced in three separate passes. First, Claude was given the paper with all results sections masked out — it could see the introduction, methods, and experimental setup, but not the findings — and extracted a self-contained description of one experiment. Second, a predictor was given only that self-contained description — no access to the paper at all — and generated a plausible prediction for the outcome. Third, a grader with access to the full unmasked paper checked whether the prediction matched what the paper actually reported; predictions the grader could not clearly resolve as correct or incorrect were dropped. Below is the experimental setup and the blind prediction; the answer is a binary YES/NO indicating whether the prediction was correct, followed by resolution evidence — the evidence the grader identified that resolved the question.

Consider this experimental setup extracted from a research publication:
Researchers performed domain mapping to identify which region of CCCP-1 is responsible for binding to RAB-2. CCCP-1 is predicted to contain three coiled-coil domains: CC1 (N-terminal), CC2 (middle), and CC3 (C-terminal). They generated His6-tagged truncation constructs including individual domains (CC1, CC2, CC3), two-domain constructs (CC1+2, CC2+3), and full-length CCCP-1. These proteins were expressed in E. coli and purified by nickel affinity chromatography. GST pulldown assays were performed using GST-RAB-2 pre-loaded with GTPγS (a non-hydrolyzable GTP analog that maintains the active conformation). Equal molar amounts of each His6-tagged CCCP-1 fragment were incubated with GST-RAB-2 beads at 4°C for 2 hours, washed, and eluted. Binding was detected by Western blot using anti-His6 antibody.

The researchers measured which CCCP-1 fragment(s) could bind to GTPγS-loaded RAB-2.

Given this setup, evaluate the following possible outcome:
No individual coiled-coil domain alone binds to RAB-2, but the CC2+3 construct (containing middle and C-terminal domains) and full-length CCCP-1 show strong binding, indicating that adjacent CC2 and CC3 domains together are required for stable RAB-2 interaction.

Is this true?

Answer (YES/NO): NO